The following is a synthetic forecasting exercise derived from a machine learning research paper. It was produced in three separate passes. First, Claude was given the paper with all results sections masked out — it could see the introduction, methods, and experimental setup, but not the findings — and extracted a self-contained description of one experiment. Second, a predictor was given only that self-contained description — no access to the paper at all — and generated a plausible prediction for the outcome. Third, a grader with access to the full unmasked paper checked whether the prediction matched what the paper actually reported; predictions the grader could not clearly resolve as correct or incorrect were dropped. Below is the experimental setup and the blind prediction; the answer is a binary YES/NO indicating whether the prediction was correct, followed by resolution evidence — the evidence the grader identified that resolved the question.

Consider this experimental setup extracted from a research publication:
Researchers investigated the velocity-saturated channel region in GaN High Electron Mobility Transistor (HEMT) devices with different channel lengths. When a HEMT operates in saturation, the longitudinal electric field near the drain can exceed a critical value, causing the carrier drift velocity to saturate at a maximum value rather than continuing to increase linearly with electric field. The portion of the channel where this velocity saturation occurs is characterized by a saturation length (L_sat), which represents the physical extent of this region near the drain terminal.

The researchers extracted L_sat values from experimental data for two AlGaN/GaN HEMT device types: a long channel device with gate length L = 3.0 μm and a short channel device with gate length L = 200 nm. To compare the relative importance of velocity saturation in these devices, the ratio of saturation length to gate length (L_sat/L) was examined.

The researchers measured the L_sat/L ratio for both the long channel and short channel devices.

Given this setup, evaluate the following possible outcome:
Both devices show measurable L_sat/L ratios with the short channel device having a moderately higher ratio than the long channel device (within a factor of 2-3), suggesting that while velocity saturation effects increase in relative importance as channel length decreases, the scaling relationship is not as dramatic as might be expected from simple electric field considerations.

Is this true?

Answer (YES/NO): NO